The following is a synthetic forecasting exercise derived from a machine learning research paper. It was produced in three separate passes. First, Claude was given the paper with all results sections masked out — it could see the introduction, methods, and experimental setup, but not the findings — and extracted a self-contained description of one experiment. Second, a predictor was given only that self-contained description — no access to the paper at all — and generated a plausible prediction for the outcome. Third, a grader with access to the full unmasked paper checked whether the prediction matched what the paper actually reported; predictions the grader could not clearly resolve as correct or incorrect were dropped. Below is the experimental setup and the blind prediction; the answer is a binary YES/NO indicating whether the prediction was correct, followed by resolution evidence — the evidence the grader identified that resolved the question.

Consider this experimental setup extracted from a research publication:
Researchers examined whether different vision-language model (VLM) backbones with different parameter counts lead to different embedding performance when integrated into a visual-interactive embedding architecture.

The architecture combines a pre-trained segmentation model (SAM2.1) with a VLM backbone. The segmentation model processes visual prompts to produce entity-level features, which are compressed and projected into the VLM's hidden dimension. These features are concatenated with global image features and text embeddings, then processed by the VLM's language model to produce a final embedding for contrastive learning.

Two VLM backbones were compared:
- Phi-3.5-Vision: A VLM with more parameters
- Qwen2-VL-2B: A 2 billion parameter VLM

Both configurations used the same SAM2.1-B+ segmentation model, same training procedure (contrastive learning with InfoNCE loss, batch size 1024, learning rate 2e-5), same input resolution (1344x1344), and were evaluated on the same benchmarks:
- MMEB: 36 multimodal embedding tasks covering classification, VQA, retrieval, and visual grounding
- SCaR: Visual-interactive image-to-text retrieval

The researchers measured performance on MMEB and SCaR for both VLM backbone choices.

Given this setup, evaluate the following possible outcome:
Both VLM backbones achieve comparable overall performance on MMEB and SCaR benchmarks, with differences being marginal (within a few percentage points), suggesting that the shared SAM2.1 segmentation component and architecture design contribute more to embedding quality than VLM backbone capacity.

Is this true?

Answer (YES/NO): NO